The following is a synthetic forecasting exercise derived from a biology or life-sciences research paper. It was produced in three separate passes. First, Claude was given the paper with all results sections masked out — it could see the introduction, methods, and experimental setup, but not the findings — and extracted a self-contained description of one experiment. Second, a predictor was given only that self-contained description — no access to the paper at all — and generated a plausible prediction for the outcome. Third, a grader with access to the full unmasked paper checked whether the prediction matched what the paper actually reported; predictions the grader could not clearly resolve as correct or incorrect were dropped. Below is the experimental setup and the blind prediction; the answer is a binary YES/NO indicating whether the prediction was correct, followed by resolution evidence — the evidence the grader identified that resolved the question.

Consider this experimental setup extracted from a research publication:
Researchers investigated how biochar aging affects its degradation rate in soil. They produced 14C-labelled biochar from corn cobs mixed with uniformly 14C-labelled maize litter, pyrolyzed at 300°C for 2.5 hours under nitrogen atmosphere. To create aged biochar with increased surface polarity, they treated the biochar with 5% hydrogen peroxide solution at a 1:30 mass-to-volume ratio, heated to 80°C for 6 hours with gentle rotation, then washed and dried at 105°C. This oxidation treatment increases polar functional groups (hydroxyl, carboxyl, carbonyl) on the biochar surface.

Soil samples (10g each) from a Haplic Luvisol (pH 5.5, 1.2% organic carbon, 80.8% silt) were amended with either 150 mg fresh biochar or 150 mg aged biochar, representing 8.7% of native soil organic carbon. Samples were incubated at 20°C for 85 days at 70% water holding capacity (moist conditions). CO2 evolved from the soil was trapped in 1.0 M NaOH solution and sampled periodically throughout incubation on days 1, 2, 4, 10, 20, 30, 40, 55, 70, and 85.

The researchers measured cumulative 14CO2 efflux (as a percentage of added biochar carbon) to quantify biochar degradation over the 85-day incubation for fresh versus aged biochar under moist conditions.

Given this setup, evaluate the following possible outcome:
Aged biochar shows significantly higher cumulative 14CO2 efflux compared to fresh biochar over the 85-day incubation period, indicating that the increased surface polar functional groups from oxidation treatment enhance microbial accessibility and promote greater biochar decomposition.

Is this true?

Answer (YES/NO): NO